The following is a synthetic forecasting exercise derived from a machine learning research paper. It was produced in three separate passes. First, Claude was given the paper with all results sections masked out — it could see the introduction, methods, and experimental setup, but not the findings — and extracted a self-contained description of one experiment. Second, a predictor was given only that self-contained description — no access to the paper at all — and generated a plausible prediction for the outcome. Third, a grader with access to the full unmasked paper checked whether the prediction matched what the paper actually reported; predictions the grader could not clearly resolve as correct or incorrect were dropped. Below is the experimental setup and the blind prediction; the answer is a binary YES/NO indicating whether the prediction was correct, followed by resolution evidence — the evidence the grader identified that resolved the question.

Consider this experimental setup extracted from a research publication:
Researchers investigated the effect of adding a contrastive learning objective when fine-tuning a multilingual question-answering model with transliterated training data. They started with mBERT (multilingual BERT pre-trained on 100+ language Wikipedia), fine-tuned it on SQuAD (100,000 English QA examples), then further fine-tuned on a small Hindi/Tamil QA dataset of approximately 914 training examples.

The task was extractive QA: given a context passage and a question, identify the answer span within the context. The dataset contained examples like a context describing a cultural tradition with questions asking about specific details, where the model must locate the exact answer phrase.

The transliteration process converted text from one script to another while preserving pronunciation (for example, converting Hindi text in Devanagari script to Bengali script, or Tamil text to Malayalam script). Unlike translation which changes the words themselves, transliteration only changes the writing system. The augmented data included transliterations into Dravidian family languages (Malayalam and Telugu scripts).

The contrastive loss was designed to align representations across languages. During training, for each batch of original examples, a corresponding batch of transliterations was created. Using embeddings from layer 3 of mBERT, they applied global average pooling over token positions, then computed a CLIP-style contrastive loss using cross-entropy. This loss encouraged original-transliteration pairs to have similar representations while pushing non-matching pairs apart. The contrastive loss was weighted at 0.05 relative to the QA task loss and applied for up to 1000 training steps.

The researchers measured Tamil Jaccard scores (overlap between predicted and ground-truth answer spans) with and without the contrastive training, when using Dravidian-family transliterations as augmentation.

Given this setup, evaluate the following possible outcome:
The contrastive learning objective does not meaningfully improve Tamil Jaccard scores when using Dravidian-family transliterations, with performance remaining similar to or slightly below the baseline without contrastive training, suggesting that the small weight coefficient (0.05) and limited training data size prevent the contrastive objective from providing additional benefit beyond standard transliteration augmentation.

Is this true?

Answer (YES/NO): NO